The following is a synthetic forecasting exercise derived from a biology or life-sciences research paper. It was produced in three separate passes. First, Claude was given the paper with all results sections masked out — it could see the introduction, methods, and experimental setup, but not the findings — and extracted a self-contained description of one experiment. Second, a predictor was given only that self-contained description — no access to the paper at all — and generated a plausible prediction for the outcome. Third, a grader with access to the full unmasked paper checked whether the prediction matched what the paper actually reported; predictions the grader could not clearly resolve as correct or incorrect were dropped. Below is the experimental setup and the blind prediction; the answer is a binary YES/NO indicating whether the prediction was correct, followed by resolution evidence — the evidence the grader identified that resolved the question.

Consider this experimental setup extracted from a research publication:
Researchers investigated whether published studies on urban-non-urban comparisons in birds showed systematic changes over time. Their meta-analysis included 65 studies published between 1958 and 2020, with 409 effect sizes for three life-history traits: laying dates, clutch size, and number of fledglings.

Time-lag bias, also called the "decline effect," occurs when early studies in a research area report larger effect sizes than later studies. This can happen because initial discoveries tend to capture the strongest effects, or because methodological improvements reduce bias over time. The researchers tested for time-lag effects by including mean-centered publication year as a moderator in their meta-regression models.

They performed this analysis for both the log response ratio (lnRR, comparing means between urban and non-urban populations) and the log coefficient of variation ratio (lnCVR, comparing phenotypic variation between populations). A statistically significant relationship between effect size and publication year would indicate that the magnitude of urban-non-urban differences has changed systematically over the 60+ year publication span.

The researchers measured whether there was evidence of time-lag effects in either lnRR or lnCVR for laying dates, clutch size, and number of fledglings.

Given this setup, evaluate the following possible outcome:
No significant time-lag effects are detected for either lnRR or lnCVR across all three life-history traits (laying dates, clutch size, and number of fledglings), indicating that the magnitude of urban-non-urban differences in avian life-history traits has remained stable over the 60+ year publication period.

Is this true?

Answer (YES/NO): YES